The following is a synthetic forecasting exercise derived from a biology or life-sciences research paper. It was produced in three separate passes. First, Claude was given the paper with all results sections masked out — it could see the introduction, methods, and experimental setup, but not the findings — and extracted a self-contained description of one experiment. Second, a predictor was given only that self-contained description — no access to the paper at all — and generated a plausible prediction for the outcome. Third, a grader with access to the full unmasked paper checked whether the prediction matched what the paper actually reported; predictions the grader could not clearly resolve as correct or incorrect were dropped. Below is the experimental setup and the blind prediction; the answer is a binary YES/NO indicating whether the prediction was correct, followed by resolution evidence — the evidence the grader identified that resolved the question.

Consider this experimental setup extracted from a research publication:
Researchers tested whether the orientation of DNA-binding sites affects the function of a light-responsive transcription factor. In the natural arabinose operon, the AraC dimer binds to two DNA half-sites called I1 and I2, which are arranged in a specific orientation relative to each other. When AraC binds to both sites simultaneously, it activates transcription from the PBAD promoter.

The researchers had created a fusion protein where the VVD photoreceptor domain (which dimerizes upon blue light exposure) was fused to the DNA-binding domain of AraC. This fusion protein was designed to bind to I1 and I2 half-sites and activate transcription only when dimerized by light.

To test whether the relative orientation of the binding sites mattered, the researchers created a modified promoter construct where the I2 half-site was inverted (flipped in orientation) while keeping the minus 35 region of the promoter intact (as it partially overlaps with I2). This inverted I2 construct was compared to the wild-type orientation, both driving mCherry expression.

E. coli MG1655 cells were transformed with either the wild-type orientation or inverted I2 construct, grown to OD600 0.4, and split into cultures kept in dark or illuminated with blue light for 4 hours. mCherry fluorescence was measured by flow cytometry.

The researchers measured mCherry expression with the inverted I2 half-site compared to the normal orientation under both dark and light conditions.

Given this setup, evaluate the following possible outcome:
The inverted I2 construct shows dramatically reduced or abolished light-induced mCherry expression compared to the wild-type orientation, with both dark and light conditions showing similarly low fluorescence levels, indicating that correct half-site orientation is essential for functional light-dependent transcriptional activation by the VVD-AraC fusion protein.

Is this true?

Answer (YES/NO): YES